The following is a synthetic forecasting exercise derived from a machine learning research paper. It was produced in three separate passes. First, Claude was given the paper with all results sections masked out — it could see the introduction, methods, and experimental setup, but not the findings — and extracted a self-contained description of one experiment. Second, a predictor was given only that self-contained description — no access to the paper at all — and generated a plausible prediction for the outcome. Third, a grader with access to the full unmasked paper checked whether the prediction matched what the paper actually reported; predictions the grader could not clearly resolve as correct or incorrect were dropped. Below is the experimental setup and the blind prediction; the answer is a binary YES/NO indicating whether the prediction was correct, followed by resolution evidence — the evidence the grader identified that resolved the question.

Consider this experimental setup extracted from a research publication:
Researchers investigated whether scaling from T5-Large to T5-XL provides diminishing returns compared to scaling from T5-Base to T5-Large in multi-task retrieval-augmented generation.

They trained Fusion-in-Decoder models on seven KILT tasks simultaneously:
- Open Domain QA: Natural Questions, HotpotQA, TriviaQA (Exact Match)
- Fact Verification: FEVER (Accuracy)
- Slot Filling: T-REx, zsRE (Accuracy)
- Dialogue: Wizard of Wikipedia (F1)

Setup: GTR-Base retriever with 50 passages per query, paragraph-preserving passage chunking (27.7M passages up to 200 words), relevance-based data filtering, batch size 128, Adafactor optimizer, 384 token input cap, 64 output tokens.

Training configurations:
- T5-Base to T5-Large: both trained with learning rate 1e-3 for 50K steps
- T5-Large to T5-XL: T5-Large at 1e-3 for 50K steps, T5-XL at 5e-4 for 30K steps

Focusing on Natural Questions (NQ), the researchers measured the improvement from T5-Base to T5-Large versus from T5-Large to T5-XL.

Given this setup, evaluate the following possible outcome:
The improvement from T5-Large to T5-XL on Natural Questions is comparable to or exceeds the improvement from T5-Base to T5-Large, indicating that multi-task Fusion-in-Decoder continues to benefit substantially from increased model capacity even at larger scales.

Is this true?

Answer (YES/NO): NO